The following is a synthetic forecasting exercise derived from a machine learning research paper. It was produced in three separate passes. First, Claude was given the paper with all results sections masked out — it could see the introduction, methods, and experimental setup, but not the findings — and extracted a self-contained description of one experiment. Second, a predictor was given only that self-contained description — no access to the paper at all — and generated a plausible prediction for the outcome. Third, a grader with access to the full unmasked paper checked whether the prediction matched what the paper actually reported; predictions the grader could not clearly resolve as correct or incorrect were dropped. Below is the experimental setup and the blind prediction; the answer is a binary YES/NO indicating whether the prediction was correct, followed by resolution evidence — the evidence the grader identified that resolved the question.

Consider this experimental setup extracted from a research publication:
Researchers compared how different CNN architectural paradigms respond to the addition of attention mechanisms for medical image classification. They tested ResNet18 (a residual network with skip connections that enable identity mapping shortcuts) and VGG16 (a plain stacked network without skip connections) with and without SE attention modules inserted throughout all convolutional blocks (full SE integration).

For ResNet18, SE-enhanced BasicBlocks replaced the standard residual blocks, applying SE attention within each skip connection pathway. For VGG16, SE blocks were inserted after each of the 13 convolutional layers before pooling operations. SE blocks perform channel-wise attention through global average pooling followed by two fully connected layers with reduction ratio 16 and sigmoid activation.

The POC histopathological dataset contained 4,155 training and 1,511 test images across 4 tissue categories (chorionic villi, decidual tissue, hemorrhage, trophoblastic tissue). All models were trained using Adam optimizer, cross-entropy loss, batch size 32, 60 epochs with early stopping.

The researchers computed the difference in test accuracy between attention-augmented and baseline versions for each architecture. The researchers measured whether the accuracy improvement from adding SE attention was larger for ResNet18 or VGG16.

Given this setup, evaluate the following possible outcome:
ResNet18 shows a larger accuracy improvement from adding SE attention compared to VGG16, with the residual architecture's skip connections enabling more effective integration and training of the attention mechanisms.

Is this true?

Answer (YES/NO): NO